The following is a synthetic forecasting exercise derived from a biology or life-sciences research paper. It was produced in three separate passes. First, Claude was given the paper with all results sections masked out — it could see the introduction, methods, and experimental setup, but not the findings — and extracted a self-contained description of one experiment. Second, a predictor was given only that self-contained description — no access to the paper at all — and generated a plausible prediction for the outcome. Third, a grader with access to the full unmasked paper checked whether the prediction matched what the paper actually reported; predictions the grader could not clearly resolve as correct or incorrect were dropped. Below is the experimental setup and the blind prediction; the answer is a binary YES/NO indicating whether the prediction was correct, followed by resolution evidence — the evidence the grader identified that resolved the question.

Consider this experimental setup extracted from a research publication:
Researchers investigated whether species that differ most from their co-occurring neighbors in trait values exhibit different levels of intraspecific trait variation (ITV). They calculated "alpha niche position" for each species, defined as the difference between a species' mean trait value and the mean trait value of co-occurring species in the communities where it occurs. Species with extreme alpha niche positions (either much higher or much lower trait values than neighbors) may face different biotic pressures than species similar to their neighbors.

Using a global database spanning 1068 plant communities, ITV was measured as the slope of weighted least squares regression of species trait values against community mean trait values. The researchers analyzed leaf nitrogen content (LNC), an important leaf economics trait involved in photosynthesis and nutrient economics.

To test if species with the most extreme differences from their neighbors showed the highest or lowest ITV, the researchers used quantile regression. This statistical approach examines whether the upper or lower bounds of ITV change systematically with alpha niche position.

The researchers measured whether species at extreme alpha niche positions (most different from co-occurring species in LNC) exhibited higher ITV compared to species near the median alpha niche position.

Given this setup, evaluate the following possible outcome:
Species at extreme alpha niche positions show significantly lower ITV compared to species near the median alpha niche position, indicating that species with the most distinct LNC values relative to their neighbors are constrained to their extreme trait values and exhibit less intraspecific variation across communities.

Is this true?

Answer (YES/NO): NO